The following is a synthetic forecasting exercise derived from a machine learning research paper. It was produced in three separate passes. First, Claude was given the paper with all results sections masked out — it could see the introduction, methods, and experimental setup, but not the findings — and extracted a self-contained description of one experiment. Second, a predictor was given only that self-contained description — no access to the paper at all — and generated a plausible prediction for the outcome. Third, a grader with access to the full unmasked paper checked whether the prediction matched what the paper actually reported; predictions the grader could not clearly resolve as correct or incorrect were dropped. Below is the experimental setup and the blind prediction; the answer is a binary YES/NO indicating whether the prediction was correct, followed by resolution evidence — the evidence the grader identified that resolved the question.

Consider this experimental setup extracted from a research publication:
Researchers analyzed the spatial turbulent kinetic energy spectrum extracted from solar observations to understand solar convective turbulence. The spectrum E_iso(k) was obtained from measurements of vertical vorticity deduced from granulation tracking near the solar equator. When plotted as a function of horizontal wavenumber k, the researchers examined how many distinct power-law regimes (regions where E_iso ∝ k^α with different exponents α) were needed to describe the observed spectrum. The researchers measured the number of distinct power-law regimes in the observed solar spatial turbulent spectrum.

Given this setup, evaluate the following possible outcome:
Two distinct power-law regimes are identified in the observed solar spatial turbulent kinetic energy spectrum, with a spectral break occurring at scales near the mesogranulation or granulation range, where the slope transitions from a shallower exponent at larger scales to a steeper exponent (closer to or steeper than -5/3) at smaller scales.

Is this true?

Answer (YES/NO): NO